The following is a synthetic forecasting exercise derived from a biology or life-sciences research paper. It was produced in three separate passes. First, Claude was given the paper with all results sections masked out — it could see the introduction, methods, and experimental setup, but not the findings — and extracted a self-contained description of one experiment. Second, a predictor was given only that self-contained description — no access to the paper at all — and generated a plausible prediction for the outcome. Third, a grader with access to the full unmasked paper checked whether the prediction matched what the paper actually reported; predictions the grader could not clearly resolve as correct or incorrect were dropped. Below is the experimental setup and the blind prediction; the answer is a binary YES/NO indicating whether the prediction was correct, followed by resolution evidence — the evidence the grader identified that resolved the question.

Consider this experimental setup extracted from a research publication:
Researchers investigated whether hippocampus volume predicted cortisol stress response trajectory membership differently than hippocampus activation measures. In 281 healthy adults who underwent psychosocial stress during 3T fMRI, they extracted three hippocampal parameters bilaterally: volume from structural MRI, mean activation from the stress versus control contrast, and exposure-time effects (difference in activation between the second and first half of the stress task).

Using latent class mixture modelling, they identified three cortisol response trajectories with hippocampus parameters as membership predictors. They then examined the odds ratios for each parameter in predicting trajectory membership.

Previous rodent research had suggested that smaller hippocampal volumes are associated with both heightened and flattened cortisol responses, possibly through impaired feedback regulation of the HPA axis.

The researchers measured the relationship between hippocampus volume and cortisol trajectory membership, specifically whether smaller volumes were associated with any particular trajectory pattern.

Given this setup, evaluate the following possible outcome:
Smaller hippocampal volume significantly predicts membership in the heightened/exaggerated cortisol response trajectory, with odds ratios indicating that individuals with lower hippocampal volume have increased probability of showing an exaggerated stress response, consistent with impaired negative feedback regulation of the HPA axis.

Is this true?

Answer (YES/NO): NO